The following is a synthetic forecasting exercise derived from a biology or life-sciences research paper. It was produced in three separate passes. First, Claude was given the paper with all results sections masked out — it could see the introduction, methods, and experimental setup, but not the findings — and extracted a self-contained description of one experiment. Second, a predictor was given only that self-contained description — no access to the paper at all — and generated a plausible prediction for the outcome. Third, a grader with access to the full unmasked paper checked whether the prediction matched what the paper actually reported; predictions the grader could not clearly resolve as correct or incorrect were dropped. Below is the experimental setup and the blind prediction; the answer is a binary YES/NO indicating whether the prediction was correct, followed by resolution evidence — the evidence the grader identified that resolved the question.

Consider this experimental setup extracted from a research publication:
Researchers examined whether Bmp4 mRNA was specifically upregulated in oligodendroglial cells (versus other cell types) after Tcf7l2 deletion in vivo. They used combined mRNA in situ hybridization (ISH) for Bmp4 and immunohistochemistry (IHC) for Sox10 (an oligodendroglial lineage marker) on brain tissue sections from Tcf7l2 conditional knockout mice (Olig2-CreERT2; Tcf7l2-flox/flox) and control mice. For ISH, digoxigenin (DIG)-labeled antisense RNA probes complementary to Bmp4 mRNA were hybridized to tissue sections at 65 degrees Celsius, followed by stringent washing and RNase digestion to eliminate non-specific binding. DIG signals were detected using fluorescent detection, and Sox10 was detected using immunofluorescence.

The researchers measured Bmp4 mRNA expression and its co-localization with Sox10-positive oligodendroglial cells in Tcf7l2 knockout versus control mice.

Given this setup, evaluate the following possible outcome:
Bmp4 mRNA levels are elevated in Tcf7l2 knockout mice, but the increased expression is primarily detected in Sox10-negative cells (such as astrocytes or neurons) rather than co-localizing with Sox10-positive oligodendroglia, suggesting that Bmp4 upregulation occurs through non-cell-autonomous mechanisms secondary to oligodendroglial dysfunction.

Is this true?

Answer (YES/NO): NO